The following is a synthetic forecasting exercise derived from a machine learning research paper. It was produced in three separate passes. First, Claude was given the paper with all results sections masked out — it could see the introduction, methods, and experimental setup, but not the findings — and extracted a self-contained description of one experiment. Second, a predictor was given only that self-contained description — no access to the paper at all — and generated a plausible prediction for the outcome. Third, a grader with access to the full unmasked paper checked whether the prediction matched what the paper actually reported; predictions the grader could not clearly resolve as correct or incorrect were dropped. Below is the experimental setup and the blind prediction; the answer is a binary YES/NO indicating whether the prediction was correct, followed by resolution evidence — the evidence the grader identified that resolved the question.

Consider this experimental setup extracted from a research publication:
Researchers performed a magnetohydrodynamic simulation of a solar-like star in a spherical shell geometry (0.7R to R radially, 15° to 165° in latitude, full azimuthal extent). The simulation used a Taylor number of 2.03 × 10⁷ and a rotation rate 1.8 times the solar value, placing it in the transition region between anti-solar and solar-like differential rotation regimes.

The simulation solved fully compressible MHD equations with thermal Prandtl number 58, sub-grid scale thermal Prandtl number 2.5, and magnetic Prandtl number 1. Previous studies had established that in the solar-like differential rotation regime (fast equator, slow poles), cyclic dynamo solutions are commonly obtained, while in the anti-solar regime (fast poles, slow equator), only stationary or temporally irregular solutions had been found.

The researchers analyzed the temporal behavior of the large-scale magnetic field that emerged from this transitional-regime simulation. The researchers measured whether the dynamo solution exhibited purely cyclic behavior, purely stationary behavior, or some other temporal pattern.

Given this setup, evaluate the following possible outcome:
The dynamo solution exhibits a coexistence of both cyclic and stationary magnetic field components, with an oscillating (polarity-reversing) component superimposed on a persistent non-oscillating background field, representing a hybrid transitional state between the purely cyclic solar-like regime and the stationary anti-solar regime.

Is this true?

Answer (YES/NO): YES